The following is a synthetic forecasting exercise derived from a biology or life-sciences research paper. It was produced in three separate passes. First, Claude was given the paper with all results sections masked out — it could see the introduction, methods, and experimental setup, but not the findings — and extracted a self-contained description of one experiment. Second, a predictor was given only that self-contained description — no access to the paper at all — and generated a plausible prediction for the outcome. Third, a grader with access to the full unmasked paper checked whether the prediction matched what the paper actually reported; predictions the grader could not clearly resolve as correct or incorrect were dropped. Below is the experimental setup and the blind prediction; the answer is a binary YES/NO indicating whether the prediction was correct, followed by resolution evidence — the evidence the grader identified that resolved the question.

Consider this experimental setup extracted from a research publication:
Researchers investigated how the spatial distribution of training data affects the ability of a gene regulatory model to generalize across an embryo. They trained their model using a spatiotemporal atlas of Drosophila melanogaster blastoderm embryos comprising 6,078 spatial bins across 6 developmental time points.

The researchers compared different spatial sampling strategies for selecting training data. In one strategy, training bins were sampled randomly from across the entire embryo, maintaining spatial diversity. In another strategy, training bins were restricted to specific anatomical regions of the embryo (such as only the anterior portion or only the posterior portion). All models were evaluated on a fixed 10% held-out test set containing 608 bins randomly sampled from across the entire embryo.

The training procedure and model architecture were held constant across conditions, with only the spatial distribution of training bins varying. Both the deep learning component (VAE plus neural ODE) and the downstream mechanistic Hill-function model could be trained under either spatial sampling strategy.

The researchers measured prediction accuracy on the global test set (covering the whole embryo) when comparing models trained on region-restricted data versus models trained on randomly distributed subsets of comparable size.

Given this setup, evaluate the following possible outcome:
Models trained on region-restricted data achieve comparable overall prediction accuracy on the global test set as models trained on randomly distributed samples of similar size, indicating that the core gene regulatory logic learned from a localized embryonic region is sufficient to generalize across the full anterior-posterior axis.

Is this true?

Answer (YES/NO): NO